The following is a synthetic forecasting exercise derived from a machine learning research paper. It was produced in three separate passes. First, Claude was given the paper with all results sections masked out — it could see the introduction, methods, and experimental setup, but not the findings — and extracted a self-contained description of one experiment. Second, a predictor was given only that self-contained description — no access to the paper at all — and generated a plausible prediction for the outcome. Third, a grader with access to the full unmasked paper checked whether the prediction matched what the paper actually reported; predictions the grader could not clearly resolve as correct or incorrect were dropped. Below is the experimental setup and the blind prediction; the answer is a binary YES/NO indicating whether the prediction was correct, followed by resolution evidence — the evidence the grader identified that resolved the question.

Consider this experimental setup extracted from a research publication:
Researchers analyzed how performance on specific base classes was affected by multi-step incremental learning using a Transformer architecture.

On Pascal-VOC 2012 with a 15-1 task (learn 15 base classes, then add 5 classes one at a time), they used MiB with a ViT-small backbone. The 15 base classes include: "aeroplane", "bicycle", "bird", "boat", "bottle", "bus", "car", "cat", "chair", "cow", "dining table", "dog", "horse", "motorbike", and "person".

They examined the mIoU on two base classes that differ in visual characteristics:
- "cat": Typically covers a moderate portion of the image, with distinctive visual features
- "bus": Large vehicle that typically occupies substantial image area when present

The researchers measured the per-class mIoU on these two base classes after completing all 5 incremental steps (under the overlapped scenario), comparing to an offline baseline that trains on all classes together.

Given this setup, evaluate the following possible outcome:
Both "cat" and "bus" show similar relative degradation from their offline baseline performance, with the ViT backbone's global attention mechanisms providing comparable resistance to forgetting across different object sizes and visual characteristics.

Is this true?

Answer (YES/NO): NO